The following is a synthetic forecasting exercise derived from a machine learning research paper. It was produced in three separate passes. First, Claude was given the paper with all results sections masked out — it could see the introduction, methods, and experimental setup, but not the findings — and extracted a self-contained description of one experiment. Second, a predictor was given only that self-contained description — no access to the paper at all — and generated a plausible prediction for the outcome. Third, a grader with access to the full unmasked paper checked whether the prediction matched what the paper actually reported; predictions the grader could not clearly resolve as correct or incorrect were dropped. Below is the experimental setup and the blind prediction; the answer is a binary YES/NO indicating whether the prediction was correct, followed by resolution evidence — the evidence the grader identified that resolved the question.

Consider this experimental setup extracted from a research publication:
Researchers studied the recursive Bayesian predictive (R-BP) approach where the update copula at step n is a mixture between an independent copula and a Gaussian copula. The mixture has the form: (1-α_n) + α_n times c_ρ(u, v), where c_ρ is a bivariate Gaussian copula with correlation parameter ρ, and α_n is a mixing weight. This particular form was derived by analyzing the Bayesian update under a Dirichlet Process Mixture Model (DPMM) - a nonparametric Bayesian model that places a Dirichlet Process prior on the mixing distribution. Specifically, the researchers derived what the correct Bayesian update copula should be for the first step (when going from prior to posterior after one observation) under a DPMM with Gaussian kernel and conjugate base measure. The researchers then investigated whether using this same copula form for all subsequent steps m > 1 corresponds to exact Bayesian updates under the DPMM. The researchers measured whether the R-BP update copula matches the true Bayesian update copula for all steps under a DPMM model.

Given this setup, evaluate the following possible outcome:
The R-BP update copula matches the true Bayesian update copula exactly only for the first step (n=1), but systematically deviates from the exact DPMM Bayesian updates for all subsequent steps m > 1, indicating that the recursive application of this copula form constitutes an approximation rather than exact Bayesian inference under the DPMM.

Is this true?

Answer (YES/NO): YES